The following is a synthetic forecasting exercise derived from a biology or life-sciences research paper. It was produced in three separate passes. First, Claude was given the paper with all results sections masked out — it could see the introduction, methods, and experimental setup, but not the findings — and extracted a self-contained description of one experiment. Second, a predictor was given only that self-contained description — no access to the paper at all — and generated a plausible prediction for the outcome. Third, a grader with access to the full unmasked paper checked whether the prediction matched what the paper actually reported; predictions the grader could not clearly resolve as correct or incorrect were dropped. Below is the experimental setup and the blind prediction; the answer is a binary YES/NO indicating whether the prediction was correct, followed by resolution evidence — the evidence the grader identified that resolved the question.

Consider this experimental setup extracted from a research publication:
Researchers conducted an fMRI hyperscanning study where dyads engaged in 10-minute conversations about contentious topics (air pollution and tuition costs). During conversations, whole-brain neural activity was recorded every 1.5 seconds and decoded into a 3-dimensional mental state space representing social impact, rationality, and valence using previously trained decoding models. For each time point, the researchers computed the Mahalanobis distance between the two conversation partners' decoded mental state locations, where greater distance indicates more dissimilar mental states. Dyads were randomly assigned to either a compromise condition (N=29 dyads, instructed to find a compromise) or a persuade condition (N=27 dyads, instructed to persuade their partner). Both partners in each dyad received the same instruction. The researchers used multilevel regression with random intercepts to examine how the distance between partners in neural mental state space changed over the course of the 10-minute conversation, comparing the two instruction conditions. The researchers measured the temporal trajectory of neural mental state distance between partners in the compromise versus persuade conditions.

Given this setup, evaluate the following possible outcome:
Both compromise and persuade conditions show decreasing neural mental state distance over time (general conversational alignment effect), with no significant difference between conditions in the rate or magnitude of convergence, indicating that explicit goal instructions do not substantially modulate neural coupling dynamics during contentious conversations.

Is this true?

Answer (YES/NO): NO